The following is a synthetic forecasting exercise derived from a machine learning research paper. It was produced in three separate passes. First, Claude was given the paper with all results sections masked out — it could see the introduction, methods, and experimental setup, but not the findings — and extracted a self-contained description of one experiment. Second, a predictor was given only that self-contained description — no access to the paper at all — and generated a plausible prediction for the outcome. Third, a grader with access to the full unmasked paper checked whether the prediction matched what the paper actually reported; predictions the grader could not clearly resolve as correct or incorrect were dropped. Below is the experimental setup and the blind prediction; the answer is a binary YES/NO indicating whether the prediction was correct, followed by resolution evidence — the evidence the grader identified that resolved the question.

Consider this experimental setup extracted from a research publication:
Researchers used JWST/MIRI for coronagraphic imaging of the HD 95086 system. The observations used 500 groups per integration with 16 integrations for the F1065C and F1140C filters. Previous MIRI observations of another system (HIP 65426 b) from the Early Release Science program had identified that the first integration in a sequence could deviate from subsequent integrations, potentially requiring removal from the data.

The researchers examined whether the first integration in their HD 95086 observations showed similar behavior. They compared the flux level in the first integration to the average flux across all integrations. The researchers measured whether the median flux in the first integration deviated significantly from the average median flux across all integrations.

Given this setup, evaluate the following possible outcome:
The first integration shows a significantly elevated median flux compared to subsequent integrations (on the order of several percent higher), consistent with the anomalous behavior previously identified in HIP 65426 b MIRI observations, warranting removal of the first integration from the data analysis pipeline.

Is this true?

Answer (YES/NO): NO